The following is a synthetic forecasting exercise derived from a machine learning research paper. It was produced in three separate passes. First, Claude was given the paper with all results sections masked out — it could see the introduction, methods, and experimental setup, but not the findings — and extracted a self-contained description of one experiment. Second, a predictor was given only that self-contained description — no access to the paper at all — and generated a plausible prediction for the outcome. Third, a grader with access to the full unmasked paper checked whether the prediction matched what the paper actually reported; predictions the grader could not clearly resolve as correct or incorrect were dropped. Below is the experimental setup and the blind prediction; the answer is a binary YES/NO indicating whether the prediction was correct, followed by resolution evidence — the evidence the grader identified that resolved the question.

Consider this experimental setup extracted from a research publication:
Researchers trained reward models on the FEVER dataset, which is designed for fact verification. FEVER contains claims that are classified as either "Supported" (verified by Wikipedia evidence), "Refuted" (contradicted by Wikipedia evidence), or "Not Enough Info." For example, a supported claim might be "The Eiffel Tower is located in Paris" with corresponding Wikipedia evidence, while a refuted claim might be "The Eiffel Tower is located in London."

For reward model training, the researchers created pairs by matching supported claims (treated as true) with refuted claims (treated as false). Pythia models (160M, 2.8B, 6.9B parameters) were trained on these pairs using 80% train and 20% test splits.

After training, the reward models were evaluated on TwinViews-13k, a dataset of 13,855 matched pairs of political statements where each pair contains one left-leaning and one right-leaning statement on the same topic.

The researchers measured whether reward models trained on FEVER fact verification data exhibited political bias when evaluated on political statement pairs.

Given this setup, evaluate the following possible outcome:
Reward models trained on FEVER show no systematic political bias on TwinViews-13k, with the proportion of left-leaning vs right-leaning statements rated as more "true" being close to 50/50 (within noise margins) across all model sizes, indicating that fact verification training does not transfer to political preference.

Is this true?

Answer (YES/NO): NO